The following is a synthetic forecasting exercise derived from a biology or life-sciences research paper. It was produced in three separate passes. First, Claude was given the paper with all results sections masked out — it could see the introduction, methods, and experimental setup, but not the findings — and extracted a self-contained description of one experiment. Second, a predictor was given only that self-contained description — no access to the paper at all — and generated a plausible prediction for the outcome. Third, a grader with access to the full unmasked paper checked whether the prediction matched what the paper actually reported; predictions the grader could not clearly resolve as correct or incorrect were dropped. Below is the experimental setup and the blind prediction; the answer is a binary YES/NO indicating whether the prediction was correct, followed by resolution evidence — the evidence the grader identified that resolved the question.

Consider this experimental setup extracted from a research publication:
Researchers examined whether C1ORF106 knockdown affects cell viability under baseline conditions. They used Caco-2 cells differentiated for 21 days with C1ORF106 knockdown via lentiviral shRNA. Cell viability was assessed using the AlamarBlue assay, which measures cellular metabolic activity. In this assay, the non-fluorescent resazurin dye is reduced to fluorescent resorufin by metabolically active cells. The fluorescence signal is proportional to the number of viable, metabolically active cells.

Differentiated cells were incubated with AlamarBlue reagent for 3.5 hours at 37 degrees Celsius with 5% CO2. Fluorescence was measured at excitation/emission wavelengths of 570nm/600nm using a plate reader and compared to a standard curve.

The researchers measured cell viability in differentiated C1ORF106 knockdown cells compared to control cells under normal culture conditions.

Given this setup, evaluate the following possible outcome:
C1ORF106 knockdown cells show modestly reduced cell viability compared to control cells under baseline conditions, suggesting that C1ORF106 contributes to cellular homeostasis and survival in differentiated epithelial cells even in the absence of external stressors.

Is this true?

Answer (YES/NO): NO